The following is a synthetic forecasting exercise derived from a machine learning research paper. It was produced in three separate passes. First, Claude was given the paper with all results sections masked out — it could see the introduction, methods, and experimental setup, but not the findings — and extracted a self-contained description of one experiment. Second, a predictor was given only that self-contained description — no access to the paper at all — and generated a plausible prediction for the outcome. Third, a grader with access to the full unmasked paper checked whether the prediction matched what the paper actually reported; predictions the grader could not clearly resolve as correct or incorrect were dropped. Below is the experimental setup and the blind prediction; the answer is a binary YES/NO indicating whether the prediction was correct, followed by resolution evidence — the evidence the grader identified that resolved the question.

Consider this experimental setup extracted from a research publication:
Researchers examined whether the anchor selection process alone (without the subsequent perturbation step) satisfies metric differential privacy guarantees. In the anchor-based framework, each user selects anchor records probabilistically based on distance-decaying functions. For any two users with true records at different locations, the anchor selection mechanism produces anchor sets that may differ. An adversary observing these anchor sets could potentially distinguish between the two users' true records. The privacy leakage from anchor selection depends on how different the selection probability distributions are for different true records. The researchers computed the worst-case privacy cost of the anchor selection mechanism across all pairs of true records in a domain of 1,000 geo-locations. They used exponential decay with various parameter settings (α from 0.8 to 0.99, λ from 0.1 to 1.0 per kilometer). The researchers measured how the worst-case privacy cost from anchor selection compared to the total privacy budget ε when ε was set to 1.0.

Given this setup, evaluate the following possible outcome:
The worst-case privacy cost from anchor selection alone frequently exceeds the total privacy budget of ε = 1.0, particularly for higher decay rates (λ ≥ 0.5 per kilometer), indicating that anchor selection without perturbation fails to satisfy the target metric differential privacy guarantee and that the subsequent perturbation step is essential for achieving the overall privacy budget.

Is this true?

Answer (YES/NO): NO